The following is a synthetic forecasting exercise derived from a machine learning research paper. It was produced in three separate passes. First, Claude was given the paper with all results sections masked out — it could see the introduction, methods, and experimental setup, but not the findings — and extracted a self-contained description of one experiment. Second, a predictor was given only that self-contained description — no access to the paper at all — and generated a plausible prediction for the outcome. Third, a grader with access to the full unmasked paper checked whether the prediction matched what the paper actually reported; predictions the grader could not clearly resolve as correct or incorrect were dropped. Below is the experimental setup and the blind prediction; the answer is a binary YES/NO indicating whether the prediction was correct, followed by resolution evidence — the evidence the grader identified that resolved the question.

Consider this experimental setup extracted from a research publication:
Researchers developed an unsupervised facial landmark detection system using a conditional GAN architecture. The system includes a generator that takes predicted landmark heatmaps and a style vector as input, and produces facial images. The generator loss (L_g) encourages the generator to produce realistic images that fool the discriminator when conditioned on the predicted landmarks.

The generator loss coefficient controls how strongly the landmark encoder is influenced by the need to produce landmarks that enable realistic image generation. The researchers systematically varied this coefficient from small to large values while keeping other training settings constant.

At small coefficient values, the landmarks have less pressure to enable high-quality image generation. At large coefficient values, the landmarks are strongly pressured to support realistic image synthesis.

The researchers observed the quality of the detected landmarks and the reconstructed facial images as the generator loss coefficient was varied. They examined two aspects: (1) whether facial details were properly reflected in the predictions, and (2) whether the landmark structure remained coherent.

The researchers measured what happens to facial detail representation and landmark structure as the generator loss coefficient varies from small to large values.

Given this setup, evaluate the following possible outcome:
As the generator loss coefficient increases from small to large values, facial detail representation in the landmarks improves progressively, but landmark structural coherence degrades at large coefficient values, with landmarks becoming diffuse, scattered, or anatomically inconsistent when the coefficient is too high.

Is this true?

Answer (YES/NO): YES